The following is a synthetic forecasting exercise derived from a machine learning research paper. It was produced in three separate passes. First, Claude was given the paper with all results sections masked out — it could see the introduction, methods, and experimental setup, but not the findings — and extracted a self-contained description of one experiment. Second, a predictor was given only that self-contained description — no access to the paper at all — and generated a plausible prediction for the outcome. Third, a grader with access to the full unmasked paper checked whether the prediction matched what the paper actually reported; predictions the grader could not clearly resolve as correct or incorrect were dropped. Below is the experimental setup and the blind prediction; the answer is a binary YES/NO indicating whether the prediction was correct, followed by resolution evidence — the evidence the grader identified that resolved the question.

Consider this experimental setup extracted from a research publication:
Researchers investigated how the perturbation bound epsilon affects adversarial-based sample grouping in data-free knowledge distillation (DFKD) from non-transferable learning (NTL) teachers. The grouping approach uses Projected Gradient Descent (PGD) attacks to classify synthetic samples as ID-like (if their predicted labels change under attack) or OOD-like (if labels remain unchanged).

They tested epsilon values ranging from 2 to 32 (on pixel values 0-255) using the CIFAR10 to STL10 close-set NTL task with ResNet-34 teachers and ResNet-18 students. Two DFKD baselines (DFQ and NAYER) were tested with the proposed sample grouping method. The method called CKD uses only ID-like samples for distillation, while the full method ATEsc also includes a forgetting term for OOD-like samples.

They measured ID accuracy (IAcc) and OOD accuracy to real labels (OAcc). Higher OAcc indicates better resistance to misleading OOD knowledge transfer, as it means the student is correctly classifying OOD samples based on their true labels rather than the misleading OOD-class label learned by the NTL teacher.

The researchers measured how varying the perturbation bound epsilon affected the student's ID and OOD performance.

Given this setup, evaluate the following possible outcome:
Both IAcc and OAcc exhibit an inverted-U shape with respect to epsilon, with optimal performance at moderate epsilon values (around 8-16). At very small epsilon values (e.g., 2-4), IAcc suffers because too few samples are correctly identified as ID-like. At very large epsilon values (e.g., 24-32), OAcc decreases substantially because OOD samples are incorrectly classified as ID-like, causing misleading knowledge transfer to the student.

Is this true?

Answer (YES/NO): NO